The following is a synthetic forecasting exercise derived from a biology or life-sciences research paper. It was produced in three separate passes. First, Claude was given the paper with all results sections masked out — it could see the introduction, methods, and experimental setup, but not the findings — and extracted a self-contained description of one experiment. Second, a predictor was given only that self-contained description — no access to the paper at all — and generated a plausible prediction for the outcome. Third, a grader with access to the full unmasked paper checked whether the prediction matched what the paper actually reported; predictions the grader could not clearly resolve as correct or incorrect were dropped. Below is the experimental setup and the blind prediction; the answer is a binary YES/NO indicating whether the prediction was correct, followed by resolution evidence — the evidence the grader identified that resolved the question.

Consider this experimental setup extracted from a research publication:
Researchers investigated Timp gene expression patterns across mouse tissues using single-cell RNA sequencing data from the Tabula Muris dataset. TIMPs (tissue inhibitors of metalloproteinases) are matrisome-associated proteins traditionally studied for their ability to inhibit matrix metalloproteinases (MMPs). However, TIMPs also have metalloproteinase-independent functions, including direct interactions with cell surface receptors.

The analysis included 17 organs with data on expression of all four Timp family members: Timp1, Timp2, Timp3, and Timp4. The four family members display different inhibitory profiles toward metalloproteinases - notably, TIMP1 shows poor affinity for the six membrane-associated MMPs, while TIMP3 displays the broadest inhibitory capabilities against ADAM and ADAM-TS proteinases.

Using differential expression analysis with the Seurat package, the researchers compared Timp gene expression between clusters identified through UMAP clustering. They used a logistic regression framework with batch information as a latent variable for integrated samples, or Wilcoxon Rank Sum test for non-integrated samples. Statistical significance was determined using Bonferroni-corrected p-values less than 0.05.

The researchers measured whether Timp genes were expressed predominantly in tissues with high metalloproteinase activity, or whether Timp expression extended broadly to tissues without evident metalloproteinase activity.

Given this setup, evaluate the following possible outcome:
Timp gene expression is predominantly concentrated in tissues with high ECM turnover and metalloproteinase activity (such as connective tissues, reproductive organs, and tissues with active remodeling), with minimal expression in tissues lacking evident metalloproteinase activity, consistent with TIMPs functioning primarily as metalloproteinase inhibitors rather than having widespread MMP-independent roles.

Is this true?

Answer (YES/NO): NO